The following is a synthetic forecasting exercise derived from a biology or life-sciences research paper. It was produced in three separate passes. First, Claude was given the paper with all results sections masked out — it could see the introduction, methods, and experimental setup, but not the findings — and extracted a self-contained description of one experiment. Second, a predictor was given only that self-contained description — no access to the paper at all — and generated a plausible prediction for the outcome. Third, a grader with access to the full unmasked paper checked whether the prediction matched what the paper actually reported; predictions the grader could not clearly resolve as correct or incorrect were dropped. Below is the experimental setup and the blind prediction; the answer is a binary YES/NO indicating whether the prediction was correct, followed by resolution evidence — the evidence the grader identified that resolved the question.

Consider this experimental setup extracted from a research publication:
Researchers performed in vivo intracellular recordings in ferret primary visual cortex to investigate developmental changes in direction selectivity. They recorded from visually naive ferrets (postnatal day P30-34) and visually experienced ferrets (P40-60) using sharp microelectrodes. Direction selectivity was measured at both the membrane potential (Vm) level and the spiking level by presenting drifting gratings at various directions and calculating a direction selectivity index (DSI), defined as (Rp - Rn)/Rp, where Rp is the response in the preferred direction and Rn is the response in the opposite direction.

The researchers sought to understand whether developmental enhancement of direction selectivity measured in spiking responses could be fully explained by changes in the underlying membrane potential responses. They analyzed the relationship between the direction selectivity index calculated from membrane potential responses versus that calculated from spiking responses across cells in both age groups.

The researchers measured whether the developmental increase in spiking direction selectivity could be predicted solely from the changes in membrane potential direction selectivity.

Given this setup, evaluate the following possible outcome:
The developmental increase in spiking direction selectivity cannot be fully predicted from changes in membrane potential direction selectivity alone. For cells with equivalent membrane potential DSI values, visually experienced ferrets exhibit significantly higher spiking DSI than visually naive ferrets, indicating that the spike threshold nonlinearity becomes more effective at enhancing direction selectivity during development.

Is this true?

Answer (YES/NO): NO